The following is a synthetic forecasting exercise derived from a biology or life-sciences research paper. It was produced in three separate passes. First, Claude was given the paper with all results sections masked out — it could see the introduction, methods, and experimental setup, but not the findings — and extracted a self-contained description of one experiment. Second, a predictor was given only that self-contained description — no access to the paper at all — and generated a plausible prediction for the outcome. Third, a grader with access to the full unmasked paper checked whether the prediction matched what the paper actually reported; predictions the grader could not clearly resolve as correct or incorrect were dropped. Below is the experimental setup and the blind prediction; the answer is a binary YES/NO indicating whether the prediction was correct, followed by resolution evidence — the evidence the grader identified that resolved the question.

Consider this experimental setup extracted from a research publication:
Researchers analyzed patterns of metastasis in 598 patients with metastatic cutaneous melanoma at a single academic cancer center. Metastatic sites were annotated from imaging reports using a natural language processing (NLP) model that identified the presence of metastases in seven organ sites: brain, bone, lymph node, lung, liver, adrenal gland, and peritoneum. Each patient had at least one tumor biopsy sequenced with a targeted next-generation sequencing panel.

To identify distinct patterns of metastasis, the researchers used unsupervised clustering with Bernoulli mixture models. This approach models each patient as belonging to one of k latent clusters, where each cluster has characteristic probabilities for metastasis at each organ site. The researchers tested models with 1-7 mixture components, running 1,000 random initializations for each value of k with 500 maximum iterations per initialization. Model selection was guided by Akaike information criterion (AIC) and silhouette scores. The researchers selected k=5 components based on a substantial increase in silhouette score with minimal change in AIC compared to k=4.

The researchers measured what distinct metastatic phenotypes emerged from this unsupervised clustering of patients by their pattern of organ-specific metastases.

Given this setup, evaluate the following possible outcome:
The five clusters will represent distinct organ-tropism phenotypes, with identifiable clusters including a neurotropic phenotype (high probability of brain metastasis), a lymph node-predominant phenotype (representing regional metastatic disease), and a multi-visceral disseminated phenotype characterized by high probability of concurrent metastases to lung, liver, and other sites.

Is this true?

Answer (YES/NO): NO